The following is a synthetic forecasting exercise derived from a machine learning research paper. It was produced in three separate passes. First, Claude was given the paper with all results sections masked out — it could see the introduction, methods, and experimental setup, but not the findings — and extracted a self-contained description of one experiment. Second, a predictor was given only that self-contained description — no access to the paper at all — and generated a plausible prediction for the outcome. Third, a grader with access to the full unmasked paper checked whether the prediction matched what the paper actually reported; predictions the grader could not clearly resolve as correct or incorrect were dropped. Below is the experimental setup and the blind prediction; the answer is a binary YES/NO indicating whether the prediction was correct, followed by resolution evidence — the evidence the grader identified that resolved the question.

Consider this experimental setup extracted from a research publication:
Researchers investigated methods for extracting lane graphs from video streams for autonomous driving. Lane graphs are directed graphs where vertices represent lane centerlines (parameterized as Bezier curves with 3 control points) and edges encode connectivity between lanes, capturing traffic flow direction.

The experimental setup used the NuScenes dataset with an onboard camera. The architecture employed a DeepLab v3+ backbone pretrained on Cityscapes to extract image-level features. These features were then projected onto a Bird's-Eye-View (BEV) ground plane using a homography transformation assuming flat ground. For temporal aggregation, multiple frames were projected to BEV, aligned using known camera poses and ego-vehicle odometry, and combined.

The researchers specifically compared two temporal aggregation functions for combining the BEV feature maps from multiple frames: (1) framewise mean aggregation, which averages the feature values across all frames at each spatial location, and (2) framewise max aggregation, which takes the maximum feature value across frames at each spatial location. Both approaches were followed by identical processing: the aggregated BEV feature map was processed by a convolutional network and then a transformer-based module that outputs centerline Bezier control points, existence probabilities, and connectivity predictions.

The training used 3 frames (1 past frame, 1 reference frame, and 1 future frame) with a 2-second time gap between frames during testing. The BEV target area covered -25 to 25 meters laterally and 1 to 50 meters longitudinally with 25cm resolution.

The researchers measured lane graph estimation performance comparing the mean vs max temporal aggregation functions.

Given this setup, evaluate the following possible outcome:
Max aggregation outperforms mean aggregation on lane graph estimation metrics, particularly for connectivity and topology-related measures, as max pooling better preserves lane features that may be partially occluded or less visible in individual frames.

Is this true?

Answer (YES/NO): NO